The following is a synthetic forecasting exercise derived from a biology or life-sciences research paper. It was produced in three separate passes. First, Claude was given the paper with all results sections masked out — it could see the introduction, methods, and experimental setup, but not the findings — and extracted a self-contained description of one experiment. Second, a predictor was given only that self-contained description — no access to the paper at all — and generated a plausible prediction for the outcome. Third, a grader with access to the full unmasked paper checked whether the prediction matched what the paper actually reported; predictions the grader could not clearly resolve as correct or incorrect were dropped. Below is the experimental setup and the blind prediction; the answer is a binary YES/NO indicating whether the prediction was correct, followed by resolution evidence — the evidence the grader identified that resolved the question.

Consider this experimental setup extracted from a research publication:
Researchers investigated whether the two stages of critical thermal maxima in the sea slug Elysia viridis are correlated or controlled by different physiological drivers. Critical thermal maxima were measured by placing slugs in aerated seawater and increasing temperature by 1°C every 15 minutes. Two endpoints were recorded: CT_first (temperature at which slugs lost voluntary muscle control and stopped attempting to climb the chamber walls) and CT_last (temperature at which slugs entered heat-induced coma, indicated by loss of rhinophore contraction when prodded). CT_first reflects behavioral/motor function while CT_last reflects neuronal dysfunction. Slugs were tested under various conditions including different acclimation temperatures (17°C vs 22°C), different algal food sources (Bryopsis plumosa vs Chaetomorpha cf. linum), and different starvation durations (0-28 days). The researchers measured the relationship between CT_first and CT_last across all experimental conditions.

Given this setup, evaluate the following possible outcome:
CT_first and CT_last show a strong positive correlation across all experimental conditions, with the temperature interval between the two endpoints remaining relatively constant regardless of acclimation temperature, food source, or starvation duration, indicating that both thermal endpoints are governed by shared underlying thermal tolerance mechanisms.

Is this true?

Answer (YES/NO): NO